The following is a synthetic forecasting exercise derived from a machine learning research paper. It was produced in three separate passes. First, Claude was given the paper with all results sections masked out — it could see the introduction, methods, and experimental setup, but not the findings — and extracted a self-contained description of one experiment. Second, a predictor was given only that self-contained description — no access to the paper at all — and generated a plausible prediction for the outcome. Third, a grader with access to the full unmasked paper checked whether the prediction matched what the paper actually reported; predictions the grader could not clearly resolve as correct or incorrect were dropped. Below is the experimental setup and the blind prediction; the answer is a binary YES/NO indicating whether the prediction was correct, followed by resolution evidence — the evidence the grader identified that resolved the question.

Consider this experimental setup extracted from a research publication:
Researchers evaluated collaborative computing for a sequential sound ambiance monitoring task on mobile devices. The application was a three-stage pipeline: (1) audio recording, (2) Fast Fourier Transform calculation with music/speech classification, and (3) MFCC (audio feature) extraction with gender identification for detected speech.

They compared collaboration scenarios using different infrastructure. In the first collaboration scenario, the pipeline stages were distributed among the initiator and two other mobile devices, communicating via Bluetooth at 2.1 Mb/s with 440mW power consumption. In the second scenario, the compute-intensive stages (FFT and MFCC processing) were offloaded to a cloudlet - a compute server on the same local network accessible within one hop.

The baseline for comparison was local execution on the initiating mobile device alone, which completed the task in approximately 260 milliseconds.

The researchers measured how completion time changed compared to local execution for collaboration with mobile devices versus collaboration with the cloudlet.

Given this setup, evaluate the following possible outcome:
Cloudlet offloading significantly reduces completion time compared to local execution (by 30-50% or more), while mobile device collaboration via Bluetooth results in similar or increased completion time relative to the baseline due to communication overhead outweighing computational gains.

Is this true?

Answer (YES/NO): YES